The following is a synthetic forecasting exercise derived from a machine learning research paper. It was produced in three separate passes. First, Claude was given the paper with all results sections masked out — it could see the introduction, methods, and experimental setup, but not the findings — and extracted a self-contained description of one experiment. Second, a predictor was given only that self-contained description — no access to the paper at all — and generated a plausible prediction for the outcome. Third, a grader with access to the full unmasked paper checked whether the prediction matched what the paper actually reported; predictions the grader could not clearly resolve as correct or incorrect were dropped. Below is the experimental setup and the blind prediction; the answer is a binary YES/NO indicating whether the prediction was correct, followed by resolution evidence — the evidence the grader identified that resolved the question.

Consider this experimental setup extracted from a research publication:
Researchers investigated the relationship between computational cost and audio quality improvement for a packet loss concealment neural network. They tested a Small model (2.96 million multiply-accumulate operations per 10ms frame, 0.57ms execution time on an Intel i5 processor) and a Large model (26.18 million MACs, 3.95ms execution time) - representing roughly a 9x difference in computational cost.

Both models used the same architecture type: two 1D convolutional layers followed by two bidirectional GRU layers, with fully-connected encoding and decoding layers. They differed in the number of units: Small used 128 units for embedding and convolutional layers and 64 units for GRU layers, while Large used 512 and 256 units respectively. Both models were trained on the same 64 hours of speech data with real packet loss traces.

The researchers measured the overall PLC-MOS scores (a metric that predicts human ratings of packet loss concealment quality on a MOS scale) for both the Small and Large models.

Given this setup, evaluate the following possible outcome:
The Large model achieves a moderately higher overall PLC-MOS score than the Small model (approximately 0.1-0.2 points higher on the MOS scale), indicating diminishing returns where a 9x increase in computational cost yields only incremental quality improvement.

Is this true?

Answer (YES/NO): NO